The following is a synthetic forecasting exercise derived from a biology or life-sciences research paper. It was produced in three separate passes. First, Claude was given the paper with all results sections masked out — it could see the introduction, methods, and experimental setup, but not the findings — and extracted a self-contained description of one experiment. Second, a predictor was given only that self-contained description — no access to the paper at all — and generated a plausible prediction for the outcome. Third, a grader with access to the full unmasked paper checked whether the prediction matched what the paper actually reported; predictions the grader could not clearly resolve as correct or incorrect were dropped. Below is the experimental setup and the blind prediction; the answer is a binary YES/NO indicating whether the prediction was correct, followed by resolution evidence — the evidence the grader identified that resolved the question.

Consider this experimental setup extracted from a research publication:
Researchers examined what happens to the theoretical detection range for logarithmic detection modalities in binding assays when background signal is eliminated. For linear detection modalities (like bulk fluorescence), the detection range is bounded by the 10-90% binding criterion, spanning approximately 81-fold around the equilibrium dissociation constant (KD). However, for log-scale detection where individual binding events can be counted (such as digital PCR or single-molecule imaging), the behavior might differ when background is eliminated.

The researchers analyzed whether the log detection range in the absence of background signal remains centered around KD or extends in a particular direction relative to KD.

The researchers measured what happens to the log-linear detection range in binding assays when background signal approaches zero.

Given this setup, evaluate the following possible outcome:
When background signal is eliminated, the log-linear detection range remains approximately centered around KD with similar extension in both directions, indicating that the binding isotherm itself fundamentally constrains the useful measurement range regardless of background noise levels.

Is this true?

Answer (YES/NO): NO